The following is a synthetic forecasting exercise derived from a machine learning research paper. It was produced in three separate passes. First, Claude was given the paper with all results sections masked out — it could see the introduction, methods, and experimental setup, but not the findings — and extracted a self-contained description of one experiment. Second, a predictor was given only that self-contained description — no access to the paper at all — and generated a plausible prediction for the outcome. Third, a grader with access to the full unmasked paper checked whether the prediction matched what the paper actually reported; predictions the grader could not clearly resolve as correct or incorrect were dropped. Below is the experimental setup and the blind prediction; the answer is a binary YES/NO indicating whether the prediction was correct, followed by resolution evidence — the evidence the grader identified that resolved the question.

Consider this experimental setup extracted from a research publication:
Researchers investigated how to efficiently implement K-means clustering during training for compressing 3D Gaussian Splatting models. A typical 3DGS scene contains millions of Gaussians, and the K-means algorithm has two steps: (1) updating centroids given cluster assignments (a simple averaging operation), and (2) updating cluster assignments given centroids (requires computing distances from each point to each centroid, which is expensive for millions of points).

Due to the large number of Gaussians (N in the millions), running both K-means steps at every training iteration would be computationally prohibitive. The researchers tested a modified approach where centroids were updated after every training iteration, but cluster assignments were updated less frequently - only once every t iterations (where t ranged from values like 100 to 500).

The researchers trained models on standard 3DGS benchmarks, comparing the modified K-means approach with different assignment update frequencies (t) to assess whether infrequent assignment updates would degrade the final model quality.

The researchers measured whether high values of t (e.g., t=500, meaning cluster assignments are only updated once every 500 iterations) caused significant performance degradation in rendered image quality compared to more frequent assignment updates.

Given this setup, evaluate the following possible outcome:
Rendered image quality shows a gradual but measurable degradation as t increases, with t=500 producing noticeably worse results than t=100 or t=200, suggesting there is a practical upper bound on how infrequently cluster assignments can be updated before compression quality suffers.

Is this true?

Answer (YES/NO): YES